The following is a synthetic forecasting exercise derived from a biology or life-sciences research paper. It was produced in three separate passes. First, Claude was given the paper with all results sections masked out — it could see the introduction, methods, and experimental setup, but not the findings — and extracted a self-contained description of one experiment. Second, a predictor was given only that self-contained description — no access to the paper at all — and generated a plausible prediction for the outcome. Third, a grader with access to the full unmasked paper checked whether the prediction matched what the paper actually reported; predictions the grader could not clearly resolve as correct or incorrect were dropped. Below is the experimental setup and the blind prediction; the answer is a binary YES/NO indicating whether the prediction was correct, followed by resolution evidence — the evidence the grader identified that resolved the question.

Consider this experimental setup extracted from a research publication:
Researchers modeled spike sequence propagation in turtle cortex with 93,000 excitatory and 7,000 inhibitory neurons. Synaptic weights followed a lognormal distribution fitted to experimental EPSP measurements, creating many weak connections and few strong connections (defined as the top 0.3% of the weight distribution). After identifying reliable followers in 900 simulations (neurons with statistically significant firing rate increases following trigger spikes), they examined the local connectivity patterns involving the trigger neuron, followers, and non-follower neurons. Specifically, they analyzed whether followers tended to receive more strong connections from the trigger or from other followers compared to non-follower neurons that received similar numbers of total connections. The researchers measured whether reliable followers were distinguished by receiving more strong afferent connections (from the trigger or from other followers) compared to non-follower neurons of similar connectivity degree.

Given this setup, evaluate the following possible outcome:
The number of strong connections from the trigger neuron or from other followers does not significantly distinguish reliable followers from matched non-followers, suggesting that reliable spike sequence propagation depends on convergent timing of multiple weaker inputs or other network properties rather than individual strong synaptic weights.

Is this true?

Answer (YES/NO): NO